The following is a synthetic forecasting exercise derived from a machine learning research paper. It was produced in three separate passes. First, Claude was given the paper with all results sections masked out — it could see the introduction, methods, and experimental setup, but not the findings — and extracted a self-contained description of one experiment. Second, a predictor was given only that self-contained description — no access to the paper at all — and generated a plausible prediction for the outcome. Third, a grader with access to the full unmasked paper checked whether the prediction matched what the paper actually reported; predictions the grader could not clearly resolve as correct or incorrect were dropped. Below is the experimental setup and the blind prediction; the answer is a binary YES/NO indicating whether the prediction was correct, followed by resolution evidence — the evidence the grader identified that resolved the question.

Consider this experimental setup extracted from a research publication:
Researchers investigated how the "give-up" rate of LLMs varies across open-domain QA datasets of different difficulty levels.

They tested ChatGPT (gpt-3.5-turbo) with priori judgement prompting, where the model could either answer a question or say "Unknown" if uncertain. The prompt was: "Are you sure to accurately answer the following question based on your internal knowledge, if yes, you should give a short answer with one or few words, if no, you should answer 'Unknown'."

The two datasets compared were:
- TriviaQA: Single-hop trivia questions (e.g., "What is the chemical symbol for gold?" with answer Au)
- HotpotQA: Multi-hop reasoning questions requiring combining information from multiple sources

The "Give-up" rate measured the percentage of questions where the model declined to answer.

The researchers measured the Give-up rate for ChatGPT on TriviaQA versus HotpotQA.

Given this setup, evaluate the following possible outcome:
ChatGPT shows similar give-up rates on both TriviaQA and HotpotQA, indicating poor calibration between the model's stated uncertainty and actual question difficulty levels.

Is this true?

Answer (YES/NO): NO